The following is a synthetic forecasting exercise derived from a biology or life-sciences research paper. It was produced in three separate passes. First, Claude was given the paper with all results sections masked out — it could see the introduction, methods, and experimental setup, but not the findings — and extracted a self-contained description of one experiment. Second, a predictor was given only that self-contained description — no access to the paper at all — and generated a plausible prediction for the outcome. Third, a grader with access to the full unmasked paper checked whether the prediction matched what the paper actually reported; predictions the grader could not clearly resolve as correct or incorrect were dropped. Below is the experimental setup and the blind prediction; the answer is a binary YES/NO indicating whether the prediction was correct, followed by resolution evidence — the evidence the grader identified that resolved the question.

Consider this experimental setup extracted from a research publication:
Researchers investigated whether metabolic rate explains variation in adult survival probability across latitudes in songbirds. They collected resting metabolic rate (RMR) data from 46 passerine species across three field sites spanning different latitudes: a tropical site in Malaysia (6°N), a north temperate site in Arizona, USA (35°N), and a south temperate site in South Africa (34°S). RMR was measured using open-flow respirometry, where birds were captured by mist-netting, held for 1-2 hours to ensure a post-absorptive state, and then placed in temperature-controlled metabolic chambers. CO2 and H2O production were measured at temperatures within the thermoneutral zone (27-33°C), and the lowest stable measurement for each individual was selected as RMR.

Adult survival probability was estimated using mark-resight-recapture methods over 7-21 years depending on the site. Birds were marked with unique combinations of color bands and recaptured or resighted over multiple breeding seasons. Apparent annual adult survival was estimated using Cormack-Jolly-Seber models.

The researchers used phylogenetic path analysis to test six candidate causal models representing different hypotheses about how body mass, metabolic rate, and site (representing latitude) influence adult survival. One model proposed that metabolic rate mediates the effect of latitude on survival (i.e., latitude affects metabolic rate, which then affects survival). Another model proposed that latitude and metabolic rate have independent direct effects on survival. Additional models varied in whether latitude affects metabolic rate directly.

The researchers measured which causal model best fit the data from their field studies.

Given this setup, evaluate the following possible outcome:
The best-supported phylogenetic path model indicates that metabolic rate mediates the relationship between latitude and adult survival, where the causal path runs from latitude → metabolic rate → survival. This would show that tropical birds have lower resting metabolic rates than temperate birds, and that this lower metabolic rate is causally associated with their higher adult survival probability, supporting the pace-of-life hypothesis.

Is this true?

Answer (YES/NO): NO